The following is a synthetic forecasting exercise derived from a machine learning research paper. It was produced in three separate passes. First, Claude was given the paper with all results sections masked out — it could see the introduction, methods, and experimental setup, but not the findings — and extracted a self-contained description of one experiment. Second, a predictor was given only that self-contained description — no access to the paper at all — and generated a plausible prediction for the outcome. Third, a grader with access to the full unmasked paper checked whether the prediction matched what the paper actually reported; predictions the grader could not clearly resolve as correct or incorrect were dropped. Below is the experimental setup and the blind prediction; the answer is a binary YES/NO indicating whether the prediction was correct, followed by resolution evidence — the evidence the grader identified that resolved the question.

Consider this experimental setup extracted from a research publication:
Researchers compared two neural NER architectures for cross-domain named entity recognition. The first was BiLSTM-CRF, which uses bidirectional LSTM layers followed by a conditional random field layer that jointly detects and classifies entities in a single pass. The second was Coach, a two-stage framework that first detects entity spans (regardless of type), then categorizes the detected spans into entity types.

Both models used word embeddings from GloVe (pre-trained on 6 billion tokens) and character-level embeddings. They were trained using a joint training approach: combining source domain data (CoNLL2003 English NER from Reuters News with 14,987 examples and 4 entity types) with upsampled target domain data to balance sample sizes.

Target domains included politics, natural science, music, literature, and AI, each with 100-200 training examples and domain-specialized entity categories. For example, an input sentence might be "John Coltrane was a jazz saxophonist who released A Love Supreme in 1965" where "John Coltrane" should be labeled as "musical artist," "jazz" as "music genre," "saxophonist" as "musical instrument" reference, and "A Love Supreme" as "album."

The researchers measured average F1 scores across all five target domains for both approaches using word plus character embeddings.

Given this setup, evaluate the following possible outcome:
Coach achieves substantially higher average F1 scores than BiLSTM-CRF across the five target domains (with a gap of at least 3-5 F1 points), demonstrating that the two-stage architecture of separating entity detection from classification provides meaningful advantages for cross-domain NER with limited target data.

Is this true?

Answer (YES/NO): YES